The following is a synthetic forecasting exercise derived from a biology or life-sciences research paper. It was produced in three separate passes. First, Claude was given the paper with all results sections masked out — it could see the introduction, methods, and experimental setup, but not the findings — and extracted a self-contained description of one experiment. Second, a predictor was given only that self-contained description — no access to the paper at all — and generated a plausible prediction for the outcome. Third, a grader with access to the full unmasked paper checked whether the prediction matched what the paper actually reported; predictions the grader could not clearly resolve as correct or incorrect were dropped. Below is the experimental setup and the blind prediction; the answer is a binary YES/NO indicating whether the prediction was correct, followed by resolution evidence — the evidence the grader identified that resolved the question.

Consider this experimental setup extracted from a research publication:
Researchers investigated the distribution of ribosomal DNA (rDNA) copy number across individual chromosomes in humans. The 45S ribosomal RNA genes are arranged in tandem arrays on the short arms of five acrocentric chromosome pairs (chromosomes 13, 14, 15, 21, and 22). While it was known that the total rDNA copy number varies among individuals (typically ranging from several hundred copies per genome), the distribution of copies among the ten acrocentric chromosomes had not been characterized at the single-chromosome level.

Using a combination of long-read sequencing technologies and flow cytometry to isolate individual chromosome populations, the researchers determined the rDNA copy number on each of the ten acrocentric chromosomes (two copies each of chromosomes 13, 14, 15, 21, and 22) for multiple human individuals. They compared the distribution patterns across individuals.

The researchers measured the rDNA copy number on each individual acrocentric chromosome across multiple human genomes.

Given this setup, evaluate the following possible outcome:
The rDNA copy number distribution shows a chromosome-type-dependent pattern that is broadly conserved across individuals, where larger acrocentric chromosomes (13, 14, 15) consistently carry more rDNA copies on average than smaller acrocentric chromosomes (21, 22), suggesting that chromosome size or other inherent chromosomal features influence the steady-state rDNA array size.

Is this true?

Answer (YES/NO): NO